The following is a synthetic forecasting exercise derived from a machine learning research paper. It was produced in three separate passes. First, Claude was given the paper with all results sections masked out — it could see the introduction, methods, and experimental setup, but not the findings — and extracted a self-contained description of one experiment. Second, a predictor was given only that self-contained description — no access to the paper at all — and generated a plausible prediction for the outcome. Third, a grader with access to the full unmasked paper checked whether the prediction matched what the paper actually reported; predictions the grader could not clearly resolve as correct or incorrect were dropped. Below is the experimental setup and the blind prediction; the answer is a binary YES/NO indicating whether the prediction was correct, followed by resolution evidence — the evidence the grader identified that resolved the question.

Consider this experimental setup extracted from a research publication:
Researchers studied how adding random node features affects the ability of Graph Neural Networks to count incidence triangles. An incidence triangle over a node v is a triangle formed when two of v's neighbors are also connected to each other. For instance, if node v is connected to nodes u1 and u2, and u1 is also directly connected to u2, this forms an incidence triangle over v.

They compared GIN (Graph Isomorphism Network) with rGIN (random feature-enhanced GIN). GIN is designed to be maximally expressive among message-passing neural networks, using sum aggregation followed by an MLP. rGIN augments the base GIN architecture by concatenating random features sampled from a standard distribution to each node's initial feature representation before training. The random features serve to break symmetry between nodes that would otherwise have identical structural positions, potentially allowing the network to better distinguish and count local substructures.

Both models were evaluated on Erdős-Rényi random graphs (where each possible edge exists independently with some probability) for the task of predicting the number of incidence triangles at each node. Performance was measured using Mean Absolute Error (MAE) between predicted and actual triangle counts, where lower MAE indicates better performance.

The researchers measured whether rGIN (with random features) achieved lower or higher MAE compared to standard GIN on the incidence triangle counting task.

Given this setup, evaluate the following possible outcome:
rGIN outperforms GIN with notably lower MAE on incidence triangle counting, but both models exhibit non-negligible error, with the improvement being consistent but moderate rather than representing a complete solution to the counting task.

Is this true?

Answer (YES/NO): NO